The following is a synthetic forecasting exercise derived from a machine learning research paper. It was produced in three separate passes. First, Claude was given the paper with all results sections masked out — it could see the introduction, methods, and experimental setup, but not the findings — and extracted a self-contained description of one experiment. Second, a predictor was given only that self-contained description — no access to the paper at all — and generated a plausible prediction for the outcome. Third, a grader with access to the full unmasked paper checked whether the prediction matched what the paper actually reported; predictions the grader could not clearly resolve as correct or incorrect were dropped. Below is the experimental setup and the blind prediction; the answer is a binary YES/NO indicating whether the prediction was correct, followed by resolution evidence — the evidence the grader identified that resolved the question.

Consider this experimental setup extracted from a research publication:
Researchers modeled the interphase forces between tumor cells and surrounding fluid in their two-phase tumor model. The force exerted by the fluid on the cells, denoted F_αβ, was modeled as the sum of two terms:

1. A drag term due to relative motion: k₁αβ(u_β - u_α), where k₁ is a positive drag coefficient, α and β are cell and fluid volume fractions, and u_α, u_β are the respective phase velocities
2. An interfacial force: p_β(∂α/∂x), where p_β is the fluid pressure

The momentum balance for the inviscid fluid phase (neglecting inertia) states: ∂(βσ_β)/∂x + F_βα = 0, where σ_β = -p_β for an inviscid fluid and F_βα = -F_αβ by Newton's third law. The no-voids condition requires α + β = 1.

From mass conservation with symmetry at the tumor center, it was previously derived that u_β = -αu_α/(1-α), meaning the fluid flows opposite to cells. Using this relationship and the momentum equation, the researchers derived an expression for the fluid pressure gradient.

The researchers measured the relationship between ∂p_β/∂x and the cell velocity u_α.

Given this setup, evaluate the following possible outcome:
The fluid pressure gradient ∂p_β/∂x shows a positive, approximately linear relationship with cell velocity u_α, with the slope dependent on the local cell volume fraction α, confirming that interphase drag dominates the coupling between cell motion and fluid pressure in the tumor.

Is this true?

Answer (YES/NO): YES